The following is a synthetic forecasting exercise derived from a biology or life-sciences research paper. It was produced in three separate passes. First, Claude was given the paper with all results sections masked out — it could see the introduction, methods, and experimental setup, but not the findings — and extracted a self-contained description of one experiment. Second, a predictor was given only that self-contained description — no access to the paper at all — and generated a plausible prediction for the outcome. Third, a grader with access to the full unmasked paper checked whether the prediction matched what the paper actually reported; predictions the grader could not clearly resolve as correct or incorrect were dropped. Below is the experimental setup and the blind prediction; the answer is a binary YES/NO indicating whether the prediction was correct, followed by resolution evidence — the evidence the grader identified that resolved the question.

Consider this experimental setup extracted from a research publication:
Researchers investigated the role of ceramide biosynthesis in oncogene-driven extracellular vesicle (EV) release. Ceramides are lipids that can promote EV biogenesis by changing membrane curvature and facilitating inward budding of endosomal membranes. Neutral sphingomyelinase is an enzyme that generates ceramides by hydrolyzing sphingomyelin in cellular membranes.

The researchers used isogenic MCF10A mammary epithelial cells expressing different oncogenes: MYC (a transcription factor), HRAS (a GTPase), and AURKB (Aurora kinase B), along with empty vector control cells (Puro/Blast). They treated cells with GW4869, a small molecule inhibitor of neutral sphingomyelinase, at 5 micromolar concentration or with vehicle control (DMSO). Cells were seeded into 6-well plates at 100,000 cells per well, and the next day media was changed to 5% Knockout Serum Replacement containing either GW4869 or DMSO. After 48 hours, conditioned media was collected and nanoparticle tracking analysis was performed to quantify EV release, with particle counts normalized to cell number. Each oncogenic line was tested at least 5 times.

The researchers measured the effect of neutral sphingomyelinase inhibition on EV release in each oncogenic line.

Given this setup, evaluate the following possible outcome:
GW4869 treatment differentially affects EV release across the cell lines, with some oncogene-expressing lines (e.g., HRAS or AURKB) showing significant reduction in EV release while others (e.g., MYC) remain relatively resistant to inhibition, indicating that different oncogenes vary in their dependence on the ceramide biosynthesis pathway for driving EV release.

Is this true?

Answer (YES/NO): NO